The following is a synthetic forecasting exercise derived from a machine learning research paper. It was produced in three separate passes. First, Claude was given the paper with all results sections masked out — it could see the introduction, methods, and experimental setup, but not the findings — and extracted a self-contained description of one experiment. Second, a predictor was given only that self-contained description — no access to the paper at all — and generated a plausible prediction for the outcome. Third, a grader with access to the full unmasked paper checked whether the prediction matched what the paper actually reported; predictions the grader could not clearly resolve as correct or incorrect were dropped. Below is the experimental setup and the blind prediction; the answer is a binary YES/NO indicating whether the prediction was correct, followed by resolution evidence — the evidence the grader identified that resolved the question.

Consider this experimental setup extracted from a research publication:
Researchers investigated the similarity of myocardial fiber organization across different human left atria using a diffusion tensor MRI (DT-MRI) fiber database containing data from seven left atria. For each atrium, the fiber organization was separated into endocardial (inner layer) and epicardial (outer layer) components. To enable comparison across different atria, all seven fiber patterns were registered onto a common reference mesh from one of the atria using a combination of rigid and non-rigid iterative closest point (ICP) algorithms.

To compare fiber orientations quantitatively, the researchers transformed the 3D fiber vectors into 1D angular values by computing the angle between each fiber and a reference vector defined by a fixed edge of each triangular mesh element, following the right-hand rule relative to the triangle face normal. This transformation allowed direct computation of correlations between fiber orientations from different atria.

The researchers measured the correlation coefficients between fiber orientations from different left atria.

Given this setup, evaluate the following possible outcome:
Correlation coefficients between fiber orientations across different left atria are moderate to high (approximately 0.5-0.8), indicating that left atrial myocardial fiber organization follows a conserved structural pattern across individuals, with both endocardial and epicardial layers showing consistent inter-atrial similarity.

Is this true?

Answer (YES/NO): NO